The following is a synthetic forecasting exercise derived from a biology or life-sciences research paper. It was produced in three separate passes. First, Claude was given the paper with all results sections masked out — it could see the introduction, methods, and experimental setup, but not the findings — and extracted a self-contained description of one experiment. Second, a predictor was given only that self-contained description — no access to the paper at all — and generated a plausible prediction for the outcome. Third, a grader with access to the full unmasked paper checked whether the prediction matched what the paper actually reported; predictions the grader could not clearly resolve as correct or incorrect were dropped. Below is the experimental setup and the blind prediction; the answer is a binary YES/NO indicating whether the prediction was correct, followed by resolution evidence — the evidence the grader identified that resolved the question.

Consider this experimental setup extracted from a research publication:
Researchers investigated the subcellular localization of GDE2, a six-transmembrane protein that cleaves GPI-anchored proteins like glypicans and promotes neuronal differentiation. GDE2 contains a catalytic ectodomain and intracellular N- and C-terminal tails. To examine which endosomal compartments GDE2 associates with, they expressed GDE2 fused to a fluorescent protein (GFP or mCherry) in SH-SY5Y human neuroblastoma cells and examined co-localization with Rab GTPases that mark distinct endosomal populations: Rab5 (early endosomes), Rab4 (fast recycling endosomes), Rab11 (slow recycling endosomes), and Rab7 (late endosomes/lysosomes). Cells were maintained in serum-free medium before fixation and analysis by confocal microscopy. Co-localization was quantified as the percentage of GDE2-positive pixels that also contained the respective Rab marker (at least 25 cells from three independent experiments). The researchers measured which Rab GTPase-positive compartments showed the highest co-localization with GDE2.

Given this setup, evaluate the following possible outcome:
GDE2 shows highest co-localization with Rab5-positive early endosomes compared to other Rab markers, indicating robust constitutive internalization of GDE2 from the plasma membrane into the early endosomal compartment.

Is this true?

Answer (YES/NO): NO